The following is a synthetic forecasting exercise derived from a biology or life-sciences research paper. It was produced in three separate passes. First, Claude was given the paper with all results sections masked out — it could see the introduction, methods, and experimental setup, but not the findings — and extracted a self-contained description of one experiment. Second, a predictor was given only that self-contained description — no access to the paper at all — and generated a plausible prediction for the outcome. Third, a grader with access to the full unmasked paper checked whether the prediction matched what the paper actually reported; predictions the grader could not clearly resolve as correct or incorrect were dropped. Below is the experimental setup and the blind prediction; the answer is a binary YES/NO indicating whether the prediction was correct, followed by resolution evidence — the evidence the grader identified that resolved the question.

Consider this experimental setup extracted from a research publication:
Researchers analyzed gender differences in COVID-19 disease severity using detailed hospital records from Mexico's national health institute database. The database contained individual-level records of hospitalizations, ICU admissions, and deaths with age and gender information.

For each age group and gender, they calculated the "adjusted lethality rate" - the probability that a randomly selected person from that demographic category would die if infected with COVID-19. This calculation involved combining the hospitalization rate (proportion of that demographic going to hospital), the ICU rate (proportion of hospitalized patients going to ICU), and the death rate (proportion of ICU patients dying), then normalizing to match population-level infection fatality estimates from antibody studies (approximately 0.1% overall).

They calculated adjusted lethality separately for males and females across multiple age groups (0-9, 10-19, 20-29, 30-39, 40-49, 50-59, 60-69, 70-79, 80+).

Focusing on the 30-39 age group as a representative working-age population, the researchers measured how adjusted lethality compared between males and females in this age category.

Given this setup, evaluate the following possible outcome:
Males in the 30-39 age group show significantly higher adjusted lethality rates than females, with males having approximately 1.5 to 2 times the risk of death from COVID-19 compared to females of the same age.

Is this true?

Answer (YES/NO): NO